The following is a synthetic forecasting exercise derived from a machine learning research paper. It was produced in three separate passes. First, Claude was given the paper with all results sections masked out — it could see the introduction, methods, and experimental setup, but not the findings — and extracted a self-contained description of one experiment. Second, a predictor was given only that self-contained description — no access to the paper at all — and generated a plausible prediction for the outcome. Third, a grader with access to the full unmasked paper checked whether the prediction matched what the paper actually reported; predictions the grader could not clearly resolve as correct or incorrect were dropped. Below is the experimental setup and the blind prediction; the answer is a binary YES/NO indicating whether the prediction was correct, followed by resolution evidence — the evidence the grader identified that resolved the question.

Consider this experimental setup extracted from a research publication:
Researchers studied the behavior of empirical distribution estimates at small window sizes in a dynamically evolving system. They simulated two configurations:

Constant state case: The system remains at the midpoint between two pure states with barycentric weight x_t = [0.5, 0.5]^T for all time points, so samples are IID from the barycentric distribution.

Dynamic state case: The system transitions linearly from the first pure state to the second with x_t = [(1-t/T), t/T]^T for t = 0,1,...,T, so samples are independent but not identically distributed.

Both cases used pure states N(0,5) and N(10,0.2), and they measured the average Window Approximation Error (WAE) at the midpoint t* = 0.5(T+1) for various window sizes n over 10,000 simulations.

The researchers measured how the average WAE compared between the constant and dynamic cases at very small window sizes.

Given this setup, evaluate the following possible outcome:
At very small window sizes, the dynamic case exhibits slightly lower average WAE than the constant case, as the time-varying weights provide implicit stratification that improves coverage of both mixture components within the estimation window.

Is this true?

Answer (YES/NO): NO